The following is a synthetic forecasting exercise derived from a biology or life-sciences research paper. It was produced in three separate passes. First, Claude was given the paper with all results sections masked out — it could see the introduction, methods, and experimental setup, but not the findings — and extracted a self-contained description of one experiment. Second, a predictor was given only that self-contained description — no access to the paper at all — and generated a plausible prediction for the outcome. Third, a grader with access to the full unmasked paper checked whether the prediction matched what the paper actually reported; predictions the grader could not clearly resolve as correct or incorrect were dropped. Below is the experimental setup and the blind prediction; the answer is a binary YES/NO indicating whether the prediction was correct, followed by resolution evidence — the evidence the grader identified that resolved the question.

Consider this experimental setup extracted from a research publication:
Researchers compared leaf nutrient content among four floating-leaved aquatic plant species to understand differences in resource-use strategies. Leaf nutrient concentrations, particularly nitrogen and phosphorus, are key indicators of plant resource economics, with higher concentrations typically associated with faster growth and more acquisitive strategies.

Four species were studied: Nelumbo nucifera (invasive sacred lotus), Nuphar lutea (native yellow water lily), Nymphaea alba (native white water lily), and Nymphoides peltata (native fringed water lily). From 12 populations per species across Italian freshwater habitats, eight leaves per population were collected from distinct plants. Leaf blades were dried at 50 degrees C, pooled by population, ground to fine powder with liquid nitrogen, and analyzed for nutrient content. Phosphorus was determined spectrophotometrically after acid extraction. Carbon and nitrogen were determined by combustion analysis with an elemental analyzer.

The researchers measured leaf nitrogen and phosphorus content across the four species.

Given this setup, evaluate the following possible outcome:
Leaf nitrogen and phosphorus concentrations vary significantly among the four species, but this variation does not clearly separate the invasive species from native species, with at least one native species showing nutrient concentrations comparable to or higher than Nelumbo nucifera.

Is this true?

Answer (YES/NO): YES